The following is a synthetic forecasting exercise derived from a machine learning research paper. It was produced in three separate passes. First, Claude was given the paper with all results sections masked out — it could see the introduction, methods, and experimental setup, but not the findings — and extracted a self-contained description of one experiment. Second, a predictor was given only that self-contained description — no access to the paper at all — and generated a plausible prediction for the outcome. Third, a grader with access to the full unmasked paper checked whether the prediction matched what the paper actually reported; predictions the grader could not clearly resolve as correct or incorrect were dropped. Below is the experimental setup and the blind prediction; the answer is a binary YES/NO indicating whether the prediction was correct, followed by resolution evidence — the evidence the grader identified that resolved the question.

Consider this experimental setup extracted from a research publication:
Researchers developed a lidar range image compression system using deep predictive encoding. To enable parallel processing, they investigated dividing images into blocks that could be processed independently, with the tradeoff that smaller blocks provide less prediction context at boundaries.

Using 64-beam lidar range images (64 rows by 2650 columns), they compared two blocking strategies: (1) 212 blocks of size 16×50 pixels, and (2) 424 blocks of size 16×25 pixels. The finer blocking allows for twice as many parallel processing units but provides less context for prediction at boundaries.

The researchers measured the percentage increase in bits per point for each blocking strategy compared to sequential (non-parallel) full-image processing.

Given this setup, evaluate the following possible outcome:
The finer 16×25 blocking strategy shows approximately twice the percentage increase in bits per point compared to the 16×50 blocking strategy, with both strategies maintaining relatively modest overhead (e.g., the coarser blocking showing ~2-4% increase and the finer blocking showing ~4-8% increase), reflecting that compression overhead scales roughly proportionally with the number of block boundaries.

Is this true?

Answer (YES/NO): NO